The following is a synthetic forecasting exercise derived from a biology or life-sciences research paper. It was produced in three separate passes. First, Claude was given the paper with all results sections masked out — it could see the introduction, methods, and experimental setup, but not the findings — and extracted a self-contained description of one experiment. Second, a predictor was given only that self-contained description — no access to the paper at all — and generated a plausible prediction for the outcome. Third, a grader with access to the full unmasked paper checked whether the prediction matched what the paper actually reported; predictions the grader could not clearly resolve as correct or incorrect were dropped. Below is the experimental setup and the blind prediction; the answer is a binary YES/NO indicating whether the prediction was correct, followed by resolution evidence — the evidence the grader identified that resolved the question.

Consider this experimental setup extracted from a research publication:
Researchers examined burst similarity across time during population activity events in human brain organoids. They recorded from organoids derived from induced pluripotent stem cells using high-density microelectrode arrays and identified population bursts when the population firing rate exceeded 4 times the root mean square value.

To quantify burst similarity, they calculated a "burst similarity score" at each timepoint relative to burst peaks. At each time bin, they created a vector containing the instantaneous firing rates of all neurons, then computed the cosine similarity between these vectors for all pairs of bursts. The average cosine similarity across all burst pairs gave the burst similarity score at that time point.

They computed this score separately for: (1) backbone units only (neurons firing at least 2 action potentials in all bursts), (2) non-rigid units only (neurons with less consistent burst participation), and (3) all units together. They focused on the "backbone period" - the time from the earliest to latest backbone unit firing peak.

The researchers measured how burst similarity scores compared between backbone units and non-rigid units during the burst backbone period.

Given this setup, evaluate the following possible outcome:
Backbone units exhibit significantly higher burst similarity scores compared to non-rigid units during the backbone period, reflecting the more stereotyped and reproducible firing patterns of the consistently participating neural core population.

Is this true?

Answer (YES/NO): YES